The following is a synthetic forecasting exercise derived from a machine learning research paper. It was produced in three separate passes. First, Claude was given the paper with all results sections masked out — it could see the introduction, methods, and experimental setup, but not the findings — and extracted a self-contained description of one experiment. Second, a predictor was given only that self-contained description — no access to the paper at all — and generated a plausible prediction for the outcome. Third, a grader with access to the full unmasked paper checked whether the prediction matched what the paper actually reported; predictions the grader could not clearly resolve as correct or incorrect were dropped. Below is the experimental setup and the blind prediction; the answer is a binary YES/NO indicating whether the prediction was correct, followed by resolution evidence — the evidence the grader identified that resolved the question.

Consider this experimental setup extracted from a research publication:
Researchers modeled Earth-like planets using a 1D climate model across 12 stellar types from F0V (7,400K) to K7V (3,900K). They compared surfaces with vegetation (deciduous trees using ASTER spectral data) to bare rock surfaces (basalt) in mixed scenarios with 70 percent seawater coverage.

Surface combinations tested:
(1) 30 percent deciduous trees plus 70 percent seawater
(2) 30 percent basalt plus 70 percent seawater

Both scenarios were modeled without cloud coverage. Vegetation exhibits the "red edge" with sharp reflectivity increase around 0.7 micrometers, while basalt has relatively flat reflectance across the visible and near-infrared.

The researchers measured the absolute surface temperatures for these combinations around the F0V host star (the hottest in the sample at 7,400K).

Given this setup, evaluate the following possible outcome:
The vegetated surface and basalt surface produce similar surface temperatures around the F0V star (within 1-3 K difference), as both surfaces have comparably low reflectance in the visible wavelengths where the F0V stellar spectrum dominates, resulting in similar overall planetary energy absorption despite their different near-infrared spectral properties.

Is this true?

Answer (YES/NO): YES